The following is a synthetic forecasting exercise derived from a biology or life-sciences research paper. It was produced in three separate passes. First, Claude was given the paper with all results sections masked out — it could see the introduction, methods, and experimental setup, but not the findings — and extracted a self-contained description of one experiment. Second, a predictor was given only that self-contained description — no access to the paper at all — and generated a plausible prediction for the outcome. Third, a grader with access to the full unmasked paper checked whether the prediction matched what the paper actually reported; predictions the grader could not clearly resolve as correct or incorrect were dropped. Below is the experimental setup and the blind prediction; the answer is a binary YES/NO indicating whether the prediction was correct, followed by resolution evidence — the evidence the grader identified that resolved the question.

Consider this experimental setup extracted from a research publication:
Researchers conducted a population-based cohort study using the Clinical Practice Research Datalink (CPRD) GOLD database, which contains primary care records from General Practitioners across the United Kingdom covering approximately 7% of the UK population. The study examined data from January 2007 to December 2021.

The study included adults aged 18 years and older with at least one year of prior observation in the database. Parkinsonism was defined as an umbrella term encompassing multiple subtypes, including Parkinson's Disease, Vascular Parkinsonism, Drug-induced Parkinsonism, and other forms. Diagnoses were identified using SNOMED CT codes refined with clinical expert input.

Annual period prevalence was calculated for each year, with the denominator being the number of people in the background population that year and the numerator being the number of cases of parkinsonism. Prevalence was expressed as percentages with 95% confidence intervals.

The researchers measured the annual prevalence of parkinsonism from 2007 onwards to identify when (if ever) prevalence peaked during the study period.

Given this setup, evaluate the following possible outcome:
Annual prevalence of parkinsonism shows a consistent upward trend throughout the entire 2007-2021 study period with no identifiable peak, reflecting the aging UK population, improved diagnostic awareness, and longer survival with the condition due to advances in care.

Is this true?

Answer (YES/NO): NO